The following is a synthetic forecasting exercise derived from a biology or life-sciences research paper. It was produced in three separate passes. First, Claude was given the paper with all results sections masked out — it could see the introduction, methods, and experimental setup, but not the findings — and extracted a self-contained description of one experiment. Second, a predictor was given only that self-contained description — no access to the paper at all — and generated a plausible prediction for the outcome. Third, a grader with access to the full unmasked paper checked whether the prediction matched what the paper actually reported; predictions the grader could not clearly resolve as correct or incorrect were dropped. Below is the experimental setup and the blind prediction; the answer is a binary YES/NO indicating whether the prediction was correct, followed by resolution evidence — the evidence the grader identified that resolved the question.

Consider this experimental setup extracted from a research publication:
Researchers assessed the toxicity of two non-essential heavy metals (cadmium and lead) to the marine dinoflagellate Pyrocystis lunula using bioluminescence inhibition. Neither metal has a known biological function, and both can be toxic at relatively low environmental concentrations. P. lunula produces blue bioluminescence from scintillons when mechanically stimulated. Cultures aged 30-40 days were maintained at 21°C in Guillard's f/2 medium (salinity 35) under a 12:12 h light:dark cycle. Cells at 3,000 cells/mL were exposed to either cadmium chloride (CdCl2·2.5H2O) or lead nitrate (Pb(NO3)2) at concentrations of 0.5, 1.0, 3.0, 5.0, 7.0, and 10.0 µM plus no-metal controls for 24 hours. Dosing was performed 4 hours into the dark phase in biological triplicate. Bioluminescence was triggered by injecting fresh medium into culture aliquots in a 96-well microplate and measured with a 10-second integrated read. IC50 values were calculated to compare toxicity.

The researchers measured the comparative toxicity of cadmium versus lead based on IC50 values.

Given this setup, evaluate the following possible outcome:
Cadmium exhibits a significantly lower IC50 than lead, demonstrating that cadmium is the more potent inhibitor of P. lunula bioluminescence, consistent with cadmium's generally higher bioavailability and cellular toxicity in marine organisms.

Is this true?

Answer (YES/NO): NO